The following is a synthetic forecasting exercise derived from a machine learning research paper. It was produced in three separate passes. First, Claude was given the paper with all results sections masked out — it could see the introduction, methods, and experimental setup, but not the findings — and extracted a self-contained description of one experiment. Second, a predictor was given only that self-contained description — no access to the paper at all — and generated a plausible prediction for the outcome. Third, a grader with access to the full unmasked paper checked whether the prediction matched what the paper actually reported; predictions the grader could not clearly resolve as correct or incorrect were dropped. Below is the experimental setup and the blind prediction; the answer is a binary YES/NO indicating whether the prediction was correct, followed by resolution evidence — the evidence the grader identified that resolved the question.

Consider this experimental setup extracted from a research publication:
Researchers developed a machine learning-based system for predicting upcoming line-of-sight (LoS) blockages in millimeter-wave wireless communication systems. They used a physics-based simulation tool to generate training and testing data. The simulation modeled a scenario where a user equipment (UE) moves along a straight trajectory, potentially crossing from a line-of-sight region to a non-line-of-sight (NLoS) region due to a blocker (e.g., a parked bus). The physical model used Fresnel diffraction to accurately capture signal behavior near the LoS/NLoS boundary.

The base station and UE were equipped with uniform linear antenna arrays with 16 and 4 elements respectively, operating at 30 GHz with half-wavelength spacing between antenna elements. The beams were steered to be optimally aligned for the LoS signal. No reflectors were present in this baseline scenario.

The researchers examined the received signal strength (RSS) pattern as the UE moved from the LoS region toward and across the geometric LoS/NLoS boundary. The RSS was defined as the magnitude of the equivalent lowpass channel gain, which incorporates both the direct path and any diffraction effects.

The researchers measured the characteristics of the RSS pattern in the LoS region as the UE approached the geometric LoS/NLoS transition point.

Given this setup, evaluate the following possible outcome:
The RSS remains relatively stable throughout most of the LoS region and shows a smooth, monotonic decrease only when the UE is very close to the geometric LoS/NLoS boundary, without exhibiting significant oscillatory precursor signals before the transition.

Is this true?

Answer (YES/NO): NO